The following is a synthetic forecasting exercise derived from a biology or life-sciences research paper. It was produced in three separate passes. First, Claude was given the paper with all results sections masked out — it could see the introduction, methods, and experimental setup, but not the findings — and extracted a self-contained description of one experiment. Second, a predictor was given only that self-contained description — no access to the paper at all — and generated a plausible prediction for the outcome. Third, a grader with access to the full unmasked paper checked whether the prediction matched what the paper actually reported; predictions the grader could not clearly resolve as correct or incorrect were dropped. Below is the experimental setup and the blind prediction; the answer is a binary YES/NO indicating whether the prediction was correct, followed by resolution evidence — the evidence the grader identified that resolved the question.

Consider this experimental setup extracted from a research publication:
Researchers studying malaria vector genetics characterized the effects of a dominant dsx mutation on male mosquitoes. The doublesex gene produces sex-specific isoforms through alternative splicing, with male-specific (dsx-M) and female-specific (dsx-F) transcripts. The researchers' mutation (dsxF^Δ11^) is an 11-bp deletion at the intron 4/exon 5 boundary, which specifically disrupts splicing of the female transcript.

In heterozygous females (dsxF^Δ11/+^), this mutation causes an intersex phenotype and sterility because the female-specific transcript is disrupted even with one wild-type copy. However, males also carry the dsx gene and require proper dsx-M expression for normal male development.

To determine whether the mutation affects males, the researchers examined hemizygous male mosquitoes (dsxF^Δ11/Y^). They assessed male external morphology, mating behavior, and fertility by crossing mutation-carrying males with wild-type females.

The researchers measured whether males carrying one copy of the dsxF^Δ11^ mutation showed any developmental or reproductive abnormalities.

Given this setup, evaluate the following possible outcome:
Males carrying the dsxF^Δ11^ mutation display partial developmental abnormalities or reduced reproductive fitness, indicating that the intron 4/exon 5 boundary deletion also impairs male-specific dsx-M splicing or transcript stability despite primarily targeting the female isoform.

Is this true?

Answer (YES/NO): NO